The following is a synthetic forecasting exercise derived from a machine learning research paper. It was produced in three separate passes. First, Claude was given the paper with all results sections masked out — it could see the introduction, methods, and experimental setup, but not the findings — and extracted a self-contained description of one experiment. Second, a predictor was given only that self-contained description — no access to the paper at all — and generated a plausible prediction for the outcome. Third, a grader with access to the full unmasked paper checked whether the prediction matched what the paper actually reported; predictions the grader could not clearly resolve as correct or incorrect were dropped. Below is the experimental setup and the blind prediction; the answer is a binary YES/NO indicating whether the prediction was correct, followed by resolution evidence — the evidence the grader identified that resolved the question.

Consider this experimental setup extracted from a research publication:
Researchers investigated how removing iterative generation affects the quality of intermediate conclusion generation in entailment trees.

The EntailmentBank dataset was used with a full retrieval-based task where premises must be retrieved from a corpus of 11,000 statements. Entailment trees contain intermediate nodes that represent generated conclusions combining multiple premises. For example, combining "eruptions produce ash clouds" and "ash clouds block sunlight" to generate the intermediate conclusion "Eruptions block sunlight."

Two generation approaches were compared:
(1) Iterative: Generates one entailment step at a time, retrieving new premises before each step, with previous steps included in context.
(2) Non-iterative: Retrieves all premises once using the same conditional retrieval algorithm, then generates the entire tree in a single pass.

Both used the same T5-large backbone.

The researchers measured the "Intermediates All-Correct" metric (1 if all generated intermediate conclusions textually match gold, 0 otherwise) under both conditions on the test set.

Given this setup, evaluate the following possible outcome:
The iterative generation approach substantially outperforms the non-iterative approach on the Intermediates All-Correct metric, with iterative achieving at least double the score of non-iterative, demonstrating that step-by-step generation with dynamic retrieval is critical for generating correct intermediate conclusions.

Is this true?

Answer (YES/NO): NO